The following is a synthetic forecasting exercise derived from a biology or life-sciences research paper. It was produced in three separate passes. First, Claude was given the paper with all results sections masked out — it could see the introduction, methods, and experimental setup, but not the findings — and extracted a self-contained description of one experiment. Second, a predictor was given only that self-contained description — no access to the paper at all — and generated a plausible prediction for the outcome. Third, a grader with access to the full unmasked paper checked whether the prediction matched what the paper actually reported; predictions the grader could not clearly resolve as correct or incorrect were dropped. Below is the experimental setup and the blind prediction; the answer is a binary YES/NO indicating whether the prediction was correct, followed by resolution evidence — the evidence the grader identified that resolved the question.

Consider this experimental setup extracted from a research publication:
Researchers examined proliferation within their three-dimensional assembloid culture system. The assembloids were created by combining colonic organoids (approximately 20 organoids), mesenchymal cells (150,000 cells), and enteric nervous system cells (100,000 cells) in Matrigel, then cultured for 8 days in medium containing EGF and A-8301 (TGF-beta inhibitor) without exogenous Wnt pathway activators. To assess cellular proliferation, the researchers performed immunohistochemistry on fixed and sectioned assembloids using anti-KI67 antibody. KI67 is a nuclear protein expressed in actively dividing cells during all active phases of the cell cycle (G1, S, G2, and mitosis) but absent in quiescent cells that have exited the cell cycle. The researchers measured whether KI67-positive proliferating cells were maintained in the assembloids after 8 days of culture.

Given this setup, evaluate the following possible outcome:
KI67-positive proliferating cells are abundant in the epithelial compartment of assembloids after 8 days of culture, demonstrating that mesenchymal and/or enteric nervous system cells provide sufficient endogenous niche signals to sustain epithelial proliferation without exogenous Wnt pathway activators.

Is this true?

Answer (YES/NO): YES